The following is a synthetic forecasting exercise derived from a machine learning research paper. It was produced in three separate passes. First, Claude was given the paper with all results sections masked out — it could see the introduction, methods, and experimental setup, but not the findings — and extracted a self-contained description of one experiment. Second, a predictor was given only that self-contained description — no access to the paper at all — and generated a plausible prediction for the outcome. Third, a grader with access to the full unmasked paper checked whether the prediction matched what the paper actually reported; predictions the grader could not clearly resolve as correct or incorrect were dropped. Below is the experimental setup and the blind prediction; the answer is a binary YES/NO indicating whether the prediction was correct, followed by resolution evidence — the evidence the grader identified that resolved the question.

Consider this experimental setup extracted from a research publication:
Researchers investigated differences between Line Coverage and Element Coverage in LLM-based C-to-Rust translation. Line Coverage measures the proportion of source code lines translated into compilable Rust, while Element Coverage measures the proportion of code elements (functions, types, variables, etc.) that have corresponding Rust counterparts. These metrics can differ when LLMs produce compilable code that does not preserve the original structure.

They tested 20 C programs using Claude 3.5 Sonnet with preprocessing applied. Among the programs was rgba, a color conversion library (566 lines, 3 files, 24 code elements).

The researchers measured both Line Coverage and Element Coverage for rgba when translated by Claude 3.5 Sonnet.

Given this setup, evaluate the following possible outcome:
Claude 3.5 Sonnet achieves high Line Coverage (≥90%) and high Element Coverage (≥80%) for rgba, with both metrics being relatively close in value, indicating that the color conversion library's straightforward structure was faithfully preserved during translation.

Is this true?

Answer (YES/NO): NO